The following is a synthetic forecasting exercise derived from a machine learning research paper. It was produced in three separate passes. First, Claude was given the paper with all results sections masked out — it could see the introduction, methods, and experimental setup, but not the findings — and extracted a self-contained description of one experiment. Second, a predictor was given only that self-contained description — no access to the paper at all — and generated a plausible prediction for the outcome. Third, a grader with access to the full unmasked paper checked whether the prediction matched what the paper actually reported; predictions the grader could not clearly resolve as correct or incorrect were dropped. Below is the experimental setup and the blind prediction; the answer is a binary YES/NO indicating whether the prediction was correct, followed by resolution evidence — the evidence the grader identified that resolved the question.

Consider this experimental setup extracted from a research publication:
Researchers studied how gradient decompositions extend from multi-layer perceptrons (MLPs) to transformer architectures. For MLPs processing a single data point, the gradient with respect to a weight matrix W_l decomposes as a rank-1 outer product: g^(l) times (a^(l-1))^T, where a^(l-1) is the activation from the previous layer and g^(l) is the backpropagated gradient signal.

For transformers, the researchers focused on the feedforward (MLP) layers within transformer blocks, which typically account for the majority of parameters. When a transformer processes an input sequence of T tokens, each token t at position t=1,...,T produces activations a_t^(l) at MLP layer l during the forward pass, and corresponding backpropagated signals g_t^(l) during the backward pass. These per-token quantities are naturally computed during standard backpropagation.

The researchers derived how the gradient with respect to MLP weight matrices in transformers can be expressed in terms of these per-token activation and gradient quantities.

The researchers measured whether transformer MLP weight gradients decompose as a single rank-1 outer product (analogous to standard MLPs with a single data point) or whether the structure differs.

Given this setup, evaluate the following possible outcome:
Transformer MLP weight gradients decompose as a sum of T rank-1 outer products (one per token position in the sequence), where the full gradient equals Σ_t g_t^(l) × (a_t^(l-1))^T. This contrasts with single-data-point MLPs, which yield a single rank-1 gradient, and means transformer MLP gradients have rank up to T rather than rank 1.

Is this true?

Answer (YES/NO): YES